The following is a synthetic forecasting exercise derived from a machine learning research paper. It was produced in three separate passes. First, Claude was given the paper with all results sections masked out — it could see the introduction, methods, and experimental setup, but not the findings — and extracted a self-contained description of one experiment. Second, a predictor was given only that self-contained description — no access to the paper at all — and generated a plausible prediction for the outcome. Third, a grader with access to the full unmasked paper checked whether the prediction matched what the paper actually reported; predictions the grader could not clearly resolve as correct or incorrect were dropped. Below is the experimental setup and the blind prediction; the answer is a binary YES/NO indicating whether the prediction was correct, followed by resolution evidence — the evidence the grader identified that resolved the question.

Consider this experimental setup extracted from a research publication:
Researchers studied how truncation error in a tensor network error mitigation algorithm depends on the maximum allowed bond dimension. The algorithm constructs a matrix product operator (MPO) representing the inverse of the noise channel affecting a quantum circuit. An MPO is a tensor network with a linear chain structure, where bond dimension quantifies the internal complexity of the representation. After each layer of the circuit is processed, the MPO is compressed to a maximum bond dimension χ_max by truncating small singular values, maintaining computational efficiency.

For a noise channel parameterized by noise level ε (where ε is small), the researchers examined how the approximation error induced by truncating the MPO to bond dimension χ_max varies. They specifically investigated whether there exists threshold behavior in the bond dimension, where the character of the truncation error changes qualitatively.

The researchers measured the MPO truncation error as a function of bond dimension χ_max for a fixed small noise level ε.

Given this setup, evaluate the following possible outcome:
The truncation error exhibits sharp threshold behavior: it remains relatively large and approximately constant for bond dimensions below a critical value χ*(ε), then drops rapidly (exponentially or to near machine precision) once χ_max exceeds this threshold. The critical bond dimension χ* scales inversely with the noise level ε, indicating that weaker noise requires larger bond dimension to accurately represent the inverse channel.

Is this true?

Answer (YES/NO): NO